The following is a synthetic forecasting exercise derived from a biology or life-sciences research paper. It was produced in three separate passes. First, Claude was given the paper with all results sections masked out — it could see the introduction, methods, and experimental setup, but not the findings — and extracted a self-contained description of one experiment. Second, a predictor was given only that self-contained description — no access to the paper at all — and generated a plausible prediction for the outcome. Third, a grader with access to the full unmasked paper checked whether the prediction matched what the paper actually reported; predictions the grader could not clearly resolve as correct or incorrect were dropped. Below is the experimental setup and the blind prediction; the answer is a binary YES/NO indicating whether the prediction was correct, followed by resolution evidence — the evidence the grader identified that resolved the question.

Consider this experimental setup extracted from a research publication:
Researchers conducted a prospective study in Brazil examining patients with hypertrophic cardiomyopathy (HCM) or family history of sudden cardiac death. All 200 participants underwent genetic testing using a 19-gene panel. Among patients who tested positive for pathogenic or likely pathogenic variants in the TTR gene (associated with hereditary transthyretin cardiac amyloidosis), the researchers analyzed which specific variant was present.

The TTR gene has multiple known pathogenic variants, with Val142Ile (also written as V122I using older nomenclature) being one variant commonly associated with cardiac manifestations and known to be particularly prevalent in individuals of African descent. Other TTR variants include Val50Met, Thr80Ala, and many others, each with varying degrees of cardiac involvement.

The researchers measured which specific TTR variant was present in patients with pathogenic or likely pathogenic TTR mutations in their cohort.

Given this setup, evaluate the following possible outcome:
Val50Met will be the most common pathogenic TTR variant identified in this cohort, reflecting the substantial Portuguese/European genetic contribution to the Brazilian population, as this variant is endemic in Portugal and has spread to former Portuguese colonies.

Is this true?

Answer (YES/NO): NO